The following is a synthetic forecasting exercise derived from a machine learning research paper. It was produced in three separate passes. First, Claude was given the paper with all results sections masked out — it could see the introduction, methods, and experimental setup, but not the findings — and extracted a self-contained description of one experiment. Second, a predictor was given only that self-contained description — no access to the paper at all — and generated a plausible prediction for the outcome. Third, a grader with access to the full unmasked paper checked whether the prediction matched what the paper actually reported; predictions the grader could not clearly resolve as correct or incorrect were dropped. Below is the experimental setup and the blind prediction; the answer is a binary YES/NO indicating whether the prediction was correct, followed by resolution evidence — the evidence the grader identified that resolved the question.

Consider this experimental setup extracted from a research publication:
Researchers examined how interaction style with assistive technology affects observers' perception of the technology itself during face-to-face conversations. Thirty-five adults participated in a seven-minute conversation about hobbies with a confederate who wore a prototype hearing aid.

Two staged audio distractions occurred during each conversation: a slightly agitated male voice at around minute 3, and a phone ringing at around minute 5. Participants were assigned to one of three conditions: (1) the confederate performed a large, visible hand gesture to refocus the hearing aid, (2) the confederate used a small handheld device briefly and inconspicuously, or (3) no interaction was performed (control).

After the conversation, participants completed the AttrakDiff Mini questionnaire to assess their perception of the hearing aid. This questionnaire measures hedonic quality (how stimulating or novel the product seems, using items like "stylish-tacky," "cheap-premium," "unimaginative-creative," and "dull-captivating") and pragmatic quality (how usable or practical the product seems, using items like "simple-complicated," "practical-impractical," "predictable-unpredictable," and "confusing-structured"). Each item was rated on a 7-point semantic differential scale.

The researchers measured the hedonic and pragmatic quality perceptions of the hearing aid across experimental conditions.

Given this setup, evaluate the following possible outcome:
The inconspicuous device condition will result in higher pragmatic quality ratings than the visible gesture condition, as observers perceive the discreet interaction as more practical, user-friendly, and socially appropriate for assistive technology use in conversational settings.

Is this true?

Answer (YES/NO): NO